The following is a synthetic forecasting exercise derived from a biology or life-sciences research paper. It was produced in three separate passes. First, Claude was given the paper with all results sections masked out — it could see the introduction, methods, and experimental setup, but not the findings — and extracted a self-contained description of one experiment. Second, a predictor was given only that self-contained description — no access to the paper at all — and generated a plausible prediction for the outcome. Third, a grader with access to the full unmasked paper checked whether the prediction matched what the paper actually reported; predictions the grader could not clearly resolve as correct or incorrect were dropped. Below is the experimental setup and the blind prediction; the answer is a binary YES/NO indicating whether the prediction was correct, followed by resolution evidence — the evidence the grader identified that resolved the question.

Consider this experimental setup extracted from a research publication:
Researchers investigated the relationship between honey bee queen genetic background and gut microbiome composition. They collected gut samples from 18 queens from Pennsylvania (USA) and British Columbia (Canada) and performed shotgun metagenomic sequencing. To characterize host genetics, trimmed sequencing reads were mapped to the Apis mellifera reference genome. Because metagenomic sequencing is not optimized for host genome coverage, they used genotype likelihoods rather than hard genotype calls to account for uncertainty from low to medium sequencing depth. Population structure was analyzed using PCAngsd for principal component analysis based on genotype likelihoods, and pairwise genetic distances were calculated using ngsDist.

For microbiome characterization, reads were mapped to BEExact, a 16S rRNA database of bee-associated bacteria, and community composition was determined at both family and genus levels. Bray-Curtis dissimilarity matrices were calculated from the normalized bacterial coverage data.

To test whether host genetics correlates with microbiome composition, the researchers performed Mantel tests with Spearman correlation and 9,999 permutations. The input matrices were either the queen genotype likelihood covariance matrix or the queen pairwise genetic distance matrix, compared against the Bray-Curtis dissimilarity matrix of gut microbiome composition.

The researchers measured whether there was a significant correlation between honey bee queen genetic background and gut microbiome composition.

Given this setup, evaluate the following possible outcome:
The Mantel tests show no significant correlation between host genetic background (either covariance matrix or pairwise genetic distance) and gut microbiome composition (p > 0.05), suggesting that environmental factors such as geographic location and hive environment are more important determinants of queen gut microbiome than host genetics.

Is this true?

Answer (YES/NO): YES